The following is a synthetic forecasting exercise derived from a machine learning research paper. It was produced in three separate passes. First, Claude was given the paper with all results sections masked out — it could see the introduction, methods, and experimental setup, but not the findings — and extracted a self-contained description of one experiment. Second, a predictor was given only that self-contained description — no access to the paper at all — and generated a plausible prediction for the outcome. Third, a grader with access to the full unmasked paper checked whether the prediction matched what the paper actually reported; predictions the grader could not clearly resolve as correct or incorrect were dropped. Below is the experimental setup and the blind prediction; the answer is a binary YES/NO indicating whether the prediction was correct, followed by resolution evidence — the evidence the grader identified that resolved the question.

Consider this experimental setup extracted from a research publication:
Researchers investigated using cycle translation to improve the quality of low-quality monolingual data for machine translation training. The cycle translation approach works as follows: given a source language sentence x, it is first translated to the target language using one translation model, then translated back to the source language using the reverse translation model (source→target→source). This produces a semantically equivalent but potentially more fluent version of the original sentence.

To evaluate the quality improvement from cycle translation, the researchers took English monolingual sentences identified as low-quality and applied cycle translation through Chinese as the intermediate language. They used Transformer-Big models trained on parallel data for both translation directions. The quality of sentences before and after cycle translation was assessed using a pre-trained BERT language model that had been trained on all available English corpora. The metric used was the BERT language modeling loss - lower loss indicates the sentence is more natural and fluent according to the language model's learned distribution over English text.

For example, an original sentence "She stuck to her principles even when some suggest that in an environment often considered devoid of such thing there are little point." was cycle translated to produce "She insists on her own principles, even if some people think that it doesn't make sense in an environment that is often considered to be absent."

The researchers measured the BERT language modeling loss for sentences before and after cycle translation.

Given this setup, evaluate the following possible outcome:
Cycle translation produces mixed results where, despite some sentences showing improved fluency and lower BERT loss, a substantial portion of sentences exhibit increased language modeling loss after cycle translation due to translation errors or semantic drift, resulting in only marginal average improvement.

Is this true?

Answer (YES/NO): NO